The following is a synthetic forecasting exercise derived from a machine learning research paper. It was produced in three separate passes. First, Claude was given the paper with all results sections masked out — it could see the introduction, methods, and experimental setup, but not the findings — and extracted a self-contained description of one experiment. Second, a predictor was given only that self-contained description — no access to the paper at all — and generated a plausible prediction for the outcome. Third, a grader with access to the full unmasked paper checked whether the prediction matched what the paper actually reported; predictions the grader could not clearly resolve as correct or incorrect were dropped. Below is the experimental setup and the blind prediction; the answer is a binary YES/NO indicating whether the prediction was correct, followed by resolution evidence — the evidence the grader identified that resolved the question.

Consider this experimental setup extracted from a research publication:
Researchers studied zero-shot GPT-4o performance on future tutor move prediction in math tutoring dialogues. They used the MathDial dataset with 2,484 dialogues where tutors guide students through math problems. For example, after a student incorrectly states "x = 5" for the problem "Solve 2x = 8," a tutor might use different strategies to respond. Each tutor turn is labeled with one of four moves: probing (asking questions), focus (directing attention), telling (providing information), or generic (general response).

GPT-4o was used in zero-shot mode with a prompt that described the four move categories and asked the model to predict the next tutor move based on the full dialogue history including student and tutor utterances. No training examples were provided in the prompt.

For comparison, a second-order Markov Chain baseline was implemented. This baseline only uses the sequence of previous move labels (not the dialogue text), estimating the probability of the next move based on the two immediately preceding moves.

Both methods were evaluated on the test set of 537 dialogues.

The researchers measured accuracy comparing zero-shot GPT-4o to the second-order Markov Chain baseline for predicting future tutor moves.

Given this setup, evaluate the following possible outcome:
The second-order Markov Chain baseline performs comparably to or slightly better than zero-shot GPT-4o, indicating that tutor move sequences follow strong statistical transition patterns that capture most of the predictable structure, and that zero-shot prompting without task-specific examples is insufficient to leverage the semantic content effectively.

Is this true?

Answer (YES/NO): NO